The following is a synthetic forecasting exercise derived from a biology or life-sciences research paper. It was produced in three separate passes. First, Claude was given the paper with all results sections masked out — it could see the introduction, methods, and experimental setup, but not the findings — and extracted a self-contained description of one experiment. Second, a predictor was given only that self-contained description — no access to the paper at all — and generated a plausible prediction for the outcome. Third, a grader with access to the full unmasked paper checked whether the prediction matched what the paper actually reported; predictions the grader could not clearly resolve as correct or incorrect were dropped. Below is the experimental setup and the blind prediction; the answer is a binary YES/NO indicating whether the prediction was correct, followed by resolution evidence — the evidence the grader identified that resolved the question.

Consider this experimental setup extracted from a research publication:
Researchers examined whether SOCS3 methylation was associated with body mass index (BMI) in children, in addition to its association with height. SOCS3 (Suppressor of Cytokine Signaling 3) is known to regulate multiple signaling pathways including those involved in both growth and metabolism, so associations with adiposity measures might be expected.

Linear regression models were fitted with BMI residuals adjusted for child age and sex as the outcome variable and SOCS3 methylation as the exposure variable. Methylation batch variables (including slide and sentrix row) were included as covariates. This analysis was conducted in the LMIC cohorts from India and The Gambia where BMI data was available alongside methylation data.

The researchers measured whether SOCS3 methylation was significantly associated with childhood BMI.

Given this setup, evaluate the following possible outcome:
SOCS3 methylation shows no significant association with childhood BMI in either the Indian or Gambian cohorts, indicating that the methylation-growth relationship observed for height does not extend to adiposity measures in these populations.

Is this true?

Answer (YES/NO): NO